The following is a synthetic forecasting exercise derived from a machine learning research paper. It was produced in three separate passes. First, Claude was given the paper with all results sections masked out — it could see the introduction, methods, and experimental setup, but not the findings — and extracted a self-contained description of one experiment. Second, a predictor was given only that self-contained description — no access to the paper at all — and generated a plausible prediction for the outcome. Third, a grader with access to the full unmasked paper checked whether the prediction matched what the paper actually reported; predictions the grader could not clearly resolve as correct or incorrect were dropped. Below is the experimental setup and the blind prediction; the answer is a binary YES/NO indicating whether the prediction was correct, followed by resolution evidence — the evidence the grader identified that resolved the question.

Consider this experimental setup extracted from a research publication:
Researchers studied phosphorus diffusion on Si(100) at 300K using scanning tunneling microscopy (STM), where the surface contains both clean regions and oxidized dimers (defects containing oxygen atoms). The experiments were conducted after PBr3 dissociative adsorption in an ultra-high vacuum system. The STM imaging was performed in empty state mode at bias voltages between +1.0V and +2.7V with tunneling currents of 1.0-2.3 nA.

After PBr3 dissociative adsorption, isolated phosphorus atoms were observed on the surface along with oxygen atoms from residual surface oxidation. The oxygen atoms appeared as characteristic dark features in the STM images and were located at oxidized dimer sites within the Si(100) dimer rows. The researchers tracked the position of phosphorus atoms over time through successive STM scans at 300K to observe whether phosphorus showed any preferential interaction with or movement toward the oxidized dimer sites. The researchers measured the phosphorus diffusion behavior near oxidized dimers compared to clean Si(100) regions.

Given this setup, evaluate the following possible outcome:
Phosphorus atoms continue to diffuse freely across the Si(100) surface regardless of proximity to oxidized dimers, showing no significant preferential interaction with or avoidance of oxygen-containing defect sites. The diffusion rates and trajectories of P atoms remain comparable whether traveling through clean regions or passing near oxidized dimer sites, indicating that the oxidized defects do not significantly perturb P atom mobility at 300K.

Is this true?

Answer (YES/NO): NO